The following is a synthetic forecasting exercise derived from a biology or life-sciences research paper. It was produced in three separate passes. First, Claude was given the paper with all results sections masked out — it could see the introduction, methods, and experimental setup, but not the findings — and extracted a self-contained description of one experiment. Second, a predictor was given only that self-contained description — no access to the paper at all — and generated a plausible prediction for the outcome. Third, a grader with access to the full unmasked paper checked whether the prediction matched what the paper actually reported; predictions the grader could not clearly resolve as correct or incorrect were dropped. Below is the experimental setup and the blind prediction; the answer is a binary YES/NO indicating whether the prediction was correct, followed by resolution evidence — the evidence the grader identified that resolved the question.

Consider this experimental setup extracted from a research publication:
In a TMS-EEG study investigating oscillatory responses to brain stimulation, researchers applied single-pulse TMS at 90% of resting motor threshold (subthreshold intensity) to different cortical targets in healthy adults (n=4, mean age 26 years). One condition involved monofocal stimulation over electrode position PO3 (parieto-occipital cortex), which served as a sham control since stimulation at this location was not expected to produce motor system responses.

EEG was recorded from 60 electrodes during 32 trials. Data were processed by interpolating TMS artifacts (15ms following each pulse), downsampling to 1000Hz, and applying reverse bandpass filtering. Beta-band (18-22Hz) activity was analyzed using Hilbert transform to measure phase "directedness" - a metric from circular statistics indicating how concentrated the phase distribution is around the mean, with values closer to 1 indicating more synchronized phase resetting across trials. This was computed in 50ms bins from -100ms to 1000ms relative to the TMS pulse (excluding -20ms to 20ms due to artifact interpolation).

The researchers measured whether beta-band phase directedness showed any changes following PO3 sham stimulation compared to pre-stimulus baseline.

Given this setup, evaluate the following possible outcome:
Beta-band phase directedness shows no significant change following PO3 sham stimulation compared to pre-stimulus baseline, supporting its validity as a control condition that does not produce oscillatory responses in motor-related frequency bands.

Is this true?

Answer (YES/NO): NO